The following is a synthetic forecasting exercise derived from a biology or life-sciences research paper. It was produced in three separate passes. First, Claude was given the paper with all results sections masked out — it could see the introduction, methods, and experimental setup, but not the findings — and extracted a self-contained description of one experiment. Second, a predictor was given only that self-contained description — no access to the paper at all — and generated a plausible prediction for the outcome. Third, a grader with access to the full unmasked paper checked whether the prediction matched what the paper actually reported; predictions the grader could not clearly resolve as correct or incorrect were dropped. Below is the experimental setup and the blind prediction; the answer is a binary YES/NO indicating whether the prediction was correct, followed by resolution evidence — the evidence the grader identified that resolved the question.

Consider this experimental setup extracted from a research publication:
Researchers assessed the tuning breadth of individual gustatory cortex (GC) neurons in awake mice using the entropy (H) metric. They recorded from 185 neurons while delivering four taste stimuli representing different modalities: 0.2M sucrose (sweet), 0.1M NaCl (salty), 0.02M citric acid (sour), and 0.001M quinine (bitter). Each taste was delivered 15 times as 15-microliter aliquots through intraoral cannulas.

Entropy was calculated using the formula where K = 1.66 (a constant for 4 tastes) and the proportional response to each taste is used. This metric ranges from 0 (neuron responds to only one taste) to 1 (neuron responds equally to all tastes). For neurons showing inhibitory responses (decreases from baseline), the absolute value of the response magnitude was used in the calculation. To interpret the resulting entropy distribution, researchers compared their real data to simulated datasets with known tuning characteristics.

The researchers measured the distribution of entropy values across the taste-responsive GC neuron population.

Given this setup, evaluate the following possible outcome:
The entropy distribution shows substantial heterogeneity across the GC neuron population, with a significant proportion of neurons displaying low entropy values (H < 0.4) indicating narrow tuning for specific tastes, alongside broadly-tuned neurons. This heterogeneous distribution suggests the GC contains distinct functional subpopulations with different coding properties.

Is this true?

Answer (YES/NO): NO